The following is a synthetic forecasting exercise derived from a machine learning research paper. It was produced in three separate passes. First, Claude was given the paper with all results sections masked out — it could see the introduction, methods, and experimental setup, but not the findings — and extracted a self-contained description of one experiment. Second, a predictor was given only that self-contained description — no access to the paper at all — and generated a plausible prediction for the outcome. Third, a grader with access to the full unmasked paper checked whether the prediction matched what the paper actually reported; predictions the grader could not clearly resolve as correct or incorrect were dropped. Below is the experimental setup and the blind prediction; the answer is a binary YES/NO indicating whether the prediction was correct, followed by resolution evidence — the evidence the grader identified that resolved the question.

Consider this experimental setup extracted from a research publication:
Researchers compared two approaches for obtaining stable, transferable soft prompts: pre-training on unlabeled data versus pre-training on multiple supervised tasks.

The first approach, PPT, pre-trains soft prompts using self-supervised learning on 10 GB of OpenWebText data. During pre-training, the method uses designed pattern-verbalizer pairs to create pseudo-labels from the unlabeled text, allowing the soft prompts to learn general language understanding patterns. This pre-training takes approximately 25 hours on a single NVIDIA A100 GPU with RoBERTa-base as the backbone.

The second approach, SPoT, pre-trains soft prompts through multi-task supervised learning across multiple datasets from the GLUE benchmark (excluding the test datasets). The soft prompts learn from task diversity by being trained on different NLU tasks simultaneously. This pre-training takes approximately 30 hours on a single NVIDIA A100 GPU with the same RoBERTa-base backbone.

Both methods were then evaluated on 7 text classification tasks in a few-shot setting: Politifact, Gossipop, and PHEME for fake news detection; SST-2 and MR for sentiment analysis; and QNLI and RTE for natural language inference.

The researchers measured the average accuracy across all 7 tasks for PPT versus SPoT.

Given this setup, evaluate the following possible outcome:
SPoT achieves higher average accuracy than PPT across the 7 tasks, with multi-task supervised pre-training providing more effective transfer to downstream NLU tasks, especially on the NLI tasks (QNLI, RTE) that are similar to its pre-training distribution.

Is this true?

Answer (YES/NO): NO